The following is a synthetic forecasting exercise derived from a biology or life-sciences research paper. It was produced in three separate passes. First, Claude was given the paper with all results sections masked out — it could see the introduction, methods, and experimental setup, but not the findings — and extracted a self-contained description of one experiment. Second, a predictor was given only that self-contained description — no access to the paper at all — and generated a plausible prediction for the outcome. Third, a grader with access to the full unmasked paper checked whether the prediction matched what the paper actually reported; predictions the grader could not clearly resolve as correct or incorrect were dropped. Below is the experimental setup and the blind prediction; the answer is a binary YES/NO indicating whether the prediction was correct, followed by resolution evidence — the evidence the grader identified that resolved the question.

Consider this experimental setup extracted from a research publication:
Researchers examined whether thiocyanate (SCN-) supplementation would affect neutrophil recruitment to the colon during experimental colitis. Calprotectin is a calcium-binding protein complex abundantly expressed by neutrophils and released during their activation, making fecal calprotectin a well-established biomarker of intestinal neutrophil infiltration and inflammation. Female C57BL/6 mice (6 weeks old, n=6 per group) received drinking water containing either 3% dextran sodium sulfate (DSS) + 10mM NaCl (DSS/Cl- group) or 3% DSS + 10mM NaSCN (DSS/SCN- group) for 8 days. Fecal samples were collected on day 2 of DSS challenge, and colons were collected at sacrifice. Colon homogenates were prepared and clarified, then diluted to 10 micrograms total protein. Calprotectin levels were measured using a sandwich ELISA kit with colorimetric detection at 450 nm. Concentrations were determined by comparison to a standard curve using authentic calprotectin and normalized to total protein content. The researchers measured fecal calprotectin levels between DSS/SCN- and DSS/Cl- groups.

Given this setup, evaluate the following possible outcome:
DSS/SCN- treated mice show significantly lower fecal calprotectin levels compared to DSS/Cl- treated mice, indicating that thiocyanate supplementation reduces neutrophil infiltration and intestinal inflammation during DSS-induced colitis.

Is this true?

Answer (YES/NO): NO